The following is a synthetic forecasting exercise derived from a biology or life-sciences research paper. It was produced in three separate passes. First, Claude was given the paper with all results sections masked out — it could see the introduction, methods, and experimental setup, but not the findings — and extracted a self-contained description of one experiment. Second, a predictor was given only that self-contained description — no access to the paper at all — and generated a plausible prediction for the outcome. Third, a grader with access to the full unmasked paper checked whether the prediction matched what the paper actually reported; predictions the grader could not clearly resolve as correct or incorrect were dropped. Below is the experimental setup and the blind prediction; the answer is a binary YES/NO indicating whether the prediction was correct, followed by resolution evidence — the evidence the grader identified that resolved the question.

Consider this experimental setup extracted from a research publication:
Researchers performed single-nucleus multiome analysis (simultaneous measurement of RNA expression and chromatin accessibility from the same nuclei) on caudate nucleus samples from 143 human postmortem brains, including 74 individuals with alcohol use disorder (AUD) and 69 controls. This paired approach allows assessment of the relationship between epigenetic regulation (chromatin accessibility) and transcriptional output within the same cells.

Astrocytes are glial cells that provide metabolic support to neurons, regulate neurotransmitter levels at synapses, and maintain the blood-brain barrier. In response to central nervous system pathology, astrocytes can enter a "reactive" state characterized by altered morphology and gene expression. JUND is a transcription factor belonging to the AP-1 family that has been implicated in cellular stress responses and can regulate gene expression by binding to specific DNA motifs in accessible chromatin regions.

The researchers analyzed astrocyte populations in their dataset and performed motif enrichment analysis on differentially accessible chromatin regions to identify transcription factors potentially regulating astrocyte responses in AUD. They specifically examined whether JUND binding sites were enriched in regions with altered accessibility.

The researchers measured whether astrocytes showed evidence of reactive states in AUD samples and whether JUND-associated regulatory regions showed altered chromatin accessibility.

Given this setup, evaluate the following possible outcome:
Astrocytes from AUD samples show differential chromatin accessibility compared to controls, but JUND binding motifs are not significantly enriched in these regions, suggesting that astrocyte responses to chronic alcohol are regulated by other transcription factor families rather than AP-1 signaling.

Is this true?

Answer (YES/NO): NO